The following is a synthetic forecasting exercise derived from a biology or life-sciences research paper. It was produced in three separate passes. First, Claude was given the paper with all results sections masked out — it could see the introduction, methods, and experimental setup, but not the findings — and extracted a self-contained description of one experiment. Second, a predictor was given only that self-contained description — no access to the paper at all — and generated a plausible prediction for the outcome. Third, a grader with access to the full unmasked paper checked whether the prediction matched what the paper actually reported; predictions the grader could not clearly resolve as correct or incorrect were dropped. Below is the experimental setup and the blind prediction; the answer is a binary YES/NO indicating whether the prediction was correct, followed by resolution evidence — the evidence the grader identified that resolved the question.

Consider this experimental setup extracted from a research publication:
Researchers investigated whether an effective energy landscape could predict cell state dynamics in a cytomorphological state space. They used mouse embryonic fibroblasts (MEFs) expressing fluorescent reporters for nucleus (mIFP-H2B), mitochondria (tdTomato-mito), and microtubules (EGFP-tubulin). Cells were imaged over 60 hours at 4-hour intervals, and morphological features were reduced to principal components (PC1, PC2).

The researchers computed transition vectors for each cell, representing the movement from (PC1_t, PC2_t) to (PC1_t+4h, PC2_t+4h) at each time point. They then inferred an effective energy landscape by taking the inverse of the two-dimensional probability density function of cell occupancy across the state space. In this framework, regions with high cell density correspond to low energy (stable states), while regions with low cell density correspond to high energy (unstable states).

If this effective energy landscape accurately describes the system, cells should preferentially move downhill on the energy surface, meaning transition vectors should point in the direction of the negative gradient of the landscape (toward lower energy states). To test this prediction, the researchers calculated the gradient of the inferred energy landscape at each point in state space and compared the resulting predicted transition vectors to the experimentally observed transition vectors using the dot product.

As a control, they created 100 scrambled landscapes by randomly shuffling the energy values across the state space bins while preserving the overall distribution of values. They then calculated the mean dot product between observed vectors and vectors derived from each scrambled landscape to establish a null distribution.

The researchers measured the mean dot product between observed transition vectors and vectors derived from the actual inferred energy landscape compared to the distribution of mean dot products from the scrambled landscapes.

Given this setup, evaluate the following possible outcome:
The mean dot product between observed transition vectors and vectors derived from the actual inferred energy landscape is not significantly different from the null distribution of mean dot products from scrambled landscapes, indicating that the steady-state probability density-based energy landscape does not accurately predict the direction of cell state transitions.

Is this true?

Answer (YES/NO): NO